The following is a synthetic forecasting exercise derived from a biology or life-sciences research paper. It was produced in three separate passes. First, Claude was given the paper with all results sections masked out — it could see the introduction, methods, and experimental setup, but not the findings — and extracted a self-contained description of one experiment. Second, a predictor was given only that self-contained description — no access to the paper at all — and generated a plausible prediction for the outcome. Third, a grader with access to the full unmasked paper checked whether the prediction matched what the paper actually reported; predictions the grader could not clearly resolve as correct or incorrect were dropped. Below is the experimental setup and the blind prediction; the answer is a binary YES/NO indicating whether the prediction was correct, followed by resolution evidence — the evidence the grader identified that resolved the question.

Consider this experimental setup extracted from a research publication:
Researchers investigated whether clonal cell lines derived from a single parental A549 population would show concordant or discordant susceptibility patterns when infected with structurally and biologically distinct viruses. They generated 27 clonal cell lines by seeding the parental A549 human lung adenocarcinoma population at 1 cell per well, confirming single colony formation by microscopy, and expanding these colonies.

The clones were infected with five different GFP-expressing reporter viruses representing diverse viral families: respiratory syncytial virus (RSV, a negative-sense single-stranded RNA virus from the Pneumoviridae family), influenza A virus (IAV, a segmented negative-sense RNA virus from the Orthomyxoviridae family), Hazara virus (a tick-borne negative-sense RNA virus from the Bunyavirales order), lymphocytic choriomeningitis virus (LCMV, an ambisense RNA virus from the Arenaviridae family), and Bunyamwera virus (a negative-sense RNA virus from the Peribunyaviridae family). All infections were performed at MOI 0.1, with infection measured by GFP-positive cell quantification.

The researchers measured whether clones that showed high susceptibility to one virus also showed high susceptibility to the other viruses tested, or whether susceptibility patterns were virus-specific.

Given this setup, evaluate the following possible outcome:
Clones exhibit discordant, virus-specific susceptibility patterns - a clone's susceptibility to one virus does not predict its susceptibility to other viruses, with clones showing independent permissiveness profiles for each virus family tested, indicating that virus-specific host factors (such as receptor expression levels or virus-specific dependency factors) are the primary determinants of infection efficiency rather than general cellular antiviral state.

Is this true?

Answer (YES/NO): YES